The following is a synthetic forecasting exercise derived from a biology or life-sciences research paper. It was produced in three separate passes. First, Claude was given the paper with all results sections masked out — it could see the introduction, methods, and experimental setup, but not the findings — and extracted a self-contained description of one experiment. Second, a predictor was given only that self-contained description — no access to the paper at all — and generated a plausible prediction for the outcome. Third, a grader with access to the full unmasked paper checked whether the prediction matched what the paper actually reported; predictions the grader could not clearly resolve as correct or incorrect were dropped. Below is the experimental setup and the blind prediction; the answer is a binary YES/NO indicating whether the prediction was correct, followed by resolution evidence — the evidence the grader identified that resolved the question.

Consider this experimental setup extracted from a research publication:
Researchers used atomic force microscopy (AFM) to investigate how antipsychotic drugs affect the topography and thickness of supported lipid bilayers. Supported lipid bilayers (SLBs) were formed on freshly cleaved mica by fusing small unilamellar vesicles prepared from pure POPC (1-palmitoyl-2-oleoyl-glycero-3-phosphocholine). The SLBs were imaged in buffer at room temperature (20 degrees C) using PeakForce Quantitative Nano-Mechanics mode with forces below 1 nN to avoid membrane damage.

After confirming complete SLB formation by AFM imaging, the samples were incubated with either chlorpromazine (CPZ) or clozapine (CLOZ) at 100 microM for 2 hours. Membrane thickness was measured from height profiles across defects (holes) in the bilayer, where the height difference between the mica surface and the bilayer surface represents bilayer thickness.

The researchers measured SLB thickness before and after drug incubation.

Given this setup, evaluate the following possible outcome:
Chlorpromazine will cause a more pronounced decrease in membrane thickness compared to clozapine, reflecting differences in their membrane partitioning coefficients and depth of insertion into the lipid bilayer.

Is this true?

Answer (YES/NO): YES